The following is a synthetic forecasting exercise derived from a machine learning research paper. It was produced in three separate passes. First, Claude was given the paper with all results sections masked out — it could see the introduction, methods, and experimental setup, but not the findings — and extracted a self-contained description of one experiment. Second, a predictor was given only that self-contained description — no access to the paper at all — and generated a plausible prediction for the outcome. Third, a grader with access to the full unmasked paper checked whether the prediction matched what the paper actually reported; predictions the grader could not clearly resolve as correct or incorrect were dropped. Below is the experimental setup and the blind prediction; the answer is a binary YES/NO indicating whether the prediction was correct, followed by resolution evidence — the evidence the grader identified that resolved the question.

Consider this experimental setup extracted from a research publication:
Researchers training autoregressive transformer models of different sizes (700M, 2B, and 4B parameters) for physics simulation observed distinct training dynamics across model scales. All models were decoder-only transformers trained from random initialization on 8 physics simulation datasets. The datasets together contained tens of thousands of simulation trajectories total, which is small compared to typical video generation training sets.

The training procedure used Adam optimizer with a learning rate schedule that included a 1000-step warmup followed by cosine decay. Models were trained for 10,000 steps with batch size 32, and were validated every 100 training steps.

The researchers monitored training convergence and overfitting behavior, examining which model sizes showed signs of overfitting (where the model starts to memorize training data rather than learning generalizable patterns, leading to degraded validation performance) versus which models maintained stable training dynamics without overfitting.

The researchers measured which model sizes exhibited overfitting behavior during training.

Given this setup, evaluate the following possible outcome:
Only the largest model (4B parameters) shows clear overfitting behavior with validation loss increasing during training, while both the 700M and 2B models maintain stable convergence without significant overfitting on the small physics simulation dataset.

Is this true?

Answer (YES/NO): NO